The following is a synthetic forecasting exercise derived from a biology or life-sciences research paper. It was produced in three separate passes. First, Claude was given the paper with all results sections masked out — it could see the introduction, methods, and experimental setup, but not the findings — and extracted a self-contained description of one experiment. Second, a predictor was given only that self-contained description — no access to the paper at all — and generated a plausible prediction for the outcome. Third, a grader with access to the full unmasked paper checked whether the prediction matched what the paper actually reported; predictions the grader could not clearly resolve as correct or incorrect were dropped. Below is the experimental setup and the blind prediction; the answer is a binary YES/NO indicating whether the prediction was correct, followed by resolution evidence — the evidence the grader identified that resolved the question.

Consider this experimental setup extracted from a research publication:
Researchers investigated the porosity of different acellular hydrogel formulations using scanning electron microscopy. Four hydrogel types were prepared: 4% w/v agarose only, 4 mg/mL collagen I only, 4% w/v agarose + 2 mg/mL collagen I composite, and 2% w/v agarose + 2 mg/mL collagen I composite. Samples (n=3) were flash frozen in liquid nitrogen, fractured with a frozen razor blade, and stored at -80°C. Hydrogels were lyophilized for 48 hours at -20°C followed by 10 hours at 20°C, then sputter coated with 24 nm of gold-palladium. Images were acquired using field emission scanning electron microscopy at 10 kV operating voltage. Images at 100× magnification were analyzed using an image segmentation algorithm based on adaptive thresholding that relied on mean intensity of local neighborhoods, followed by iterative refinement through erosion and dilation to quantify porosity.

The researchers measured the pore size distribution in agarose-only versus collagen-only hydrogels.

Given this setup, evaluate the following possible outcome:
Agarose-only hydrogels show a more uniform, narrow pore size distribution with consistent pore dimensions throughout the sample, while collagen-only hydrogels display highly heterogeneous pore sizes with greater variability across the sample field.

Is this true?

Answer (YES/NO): NO